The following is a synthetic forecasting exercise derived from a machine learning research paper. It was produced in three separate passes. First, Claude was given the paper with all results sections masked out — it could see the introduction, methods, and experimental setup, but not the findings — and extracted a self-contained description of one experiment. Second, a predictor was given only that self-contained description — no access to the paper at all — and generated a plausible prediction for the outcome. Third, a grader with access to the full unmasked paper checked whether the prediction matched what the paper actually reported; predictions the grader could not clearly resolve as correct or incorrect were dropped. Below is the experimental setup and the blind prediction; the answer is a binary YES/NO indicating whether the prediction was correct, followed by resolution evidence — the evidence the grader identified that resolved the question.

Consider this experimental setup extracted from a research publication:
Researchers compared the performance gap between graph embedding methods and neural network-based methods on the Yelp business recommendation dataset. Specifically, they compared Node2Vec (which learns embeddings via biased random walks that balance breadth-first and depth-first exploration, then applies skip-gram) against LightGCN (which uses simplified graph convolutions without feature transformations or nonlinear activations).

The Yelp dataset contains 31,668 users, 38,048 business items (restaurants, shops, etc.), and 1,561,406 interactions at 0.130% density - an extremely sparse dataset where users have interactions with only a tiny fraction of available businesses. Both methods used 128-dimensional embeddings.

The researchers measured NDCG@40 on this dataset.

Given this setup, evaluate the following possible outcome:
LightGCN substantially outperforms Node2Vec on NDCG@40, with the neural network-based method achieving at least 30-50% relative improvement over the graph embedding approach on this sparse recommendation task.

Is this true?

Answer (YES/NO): NO